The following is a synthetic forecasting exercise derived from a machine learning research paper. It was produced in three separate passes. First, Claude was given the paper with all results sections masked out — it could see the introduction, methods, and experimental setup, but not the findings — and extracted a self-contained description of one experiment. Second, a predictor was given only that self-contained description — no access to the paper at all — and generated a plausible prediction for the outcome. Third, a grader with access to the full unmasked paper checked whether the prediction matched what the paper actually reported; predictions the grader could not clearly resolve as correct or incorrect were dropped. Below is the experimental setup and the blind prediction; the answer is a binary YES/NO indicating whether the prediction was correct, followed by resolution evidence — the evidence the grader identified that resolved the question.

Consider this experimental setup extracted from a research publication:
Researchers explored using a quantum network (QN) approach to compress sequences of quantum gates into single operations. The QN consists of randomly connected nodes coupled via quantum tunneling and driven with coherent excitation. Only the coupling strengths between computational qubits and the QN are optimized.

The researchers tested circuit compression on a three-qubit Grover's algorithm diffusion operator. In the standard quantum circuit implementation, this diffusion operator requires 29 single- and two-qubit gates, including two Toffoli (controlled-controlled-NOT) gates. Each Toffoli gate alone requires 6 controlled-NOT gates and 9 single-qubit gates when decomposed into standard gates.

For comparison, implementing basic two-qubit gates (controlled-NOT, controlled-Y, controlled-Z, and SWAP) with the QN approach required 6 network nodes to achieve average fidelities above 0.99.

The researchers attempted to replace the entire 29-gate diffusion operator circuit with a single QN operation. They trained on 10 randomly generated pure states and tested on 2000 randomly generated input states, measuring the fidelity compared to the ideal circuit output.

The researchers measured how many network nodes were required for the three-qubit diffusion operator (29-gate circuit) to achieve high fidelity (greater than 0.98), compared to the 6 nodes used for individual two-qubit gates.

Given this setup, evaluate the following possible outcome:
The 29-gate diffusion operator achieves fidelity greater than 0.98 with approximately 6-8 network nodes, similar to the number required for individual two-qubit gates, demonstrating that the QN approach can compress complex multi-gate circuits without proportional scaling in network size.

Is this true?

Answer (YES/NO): NO